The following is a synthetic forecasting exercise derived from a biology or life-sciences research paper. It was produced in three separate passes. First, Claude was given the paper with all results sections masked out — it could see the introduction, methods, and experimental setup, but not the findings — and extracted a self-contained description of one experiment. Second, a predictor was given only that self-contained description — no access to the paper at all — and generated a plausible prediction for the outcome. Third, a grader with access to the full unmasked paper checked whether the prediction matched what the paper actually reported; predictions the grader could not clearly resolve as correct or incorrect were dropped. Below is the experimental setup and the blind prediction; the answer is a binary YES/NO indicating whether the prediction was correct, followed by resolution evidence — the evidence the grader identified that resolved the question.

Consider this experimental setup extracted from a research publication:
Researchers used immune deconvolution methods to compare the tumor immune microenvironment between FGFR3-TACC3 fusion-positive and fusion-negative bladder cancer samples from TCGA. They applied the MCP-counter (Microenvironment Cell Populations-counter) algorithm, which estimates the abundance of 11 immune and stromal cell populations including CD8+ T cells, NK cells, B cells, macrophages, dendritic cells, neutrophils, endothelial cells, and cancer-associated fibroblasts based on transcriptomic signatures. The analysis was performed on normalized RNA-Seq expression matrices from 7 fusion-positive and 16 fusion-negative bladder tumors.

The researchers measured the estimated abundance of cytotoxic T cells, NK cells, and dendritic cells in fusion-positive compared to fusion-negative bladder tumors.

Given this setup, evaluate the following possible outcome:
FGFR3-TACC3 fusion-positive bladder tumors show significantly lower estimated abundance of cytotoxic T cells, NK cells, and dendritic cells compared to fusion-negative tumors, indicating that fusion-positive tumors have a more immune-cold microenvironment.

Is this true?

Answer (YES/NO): YES